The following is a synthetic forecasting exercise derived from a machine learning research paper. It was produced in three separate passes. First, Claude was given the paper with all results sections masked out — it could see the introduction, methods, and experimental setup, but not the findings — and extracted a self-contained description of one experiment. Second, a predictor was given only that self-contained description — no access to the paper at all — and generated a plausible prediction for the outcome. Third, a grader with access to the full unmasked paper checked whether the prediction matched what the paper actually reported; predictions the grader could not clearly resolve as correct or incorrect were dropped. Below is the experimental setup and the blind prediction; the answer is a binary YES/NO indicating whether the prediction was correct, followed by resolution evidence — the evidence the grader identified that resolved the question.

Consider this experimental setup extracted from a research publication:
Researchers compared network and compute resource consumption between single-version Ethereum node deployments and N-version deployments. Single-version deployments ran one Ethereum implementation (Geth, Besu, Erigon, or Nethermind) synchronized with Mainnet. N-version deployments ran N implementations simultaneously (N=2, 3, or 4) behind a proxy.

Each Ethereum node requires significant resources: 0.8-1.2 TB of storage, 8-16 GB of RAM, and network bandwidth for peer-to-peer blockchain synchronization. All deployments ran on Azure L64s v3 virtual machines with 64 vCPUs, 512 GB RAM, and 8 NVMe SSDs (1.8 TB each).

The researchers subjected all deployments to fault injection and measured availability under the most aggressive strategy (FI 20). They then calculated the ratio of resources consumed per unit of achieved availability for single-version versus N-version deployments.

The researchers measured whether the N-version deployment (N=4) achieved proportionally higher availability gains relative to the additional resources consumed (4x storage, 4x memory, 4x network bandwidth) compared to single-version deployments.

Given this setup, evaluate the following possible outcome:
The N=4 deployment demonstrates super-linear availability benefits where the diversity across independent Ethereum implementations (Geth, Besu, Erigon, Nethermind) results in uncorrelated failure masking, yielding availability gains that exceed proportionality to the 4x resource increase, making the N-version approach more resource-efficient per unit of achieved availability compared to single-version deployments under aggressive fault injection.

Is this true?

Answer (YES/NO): NO